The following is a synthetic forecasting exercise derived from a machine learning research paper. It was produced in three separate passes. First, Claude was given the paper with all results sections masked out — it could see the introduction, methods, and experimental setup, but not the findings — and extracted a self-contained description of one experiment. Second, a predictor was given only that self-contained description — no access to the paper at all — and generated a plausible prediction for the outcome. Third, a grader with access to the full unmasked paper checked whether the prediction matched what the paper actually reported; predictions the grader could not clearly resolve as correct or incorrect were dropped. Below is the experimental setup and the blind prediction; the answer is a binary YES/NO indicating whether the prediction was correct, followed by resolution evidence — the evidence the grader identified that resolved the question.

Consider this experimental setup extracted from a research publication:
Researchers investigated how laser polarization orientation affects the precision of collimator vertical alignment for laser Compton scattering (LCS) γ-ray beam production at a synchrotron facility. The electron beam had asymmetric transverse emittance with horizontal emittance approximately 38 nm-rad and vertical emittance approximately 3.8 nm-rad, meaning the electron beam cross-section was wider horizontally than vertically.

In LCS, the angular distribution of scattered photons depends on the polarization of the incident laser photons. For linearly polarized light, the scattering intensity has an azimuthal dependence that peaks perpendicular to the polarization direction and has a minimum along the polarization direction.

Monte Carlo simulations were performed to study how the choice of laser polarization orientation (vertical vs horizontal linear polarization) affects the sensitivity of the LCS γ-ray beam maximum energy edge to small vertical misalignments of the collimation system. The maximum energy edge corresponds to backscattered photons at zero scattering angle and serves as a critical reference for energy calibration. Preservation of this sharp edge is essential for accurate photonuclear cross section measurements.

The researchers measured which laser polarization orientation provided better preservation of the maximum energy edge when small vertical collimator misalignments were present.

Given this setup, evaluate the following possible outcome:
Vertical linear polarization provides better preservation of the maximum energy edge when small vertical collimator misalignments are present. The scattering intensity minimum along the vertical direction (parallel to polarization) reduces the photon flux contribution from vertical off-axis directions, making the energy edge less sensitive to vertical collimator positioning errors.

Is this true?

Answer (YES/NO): NO